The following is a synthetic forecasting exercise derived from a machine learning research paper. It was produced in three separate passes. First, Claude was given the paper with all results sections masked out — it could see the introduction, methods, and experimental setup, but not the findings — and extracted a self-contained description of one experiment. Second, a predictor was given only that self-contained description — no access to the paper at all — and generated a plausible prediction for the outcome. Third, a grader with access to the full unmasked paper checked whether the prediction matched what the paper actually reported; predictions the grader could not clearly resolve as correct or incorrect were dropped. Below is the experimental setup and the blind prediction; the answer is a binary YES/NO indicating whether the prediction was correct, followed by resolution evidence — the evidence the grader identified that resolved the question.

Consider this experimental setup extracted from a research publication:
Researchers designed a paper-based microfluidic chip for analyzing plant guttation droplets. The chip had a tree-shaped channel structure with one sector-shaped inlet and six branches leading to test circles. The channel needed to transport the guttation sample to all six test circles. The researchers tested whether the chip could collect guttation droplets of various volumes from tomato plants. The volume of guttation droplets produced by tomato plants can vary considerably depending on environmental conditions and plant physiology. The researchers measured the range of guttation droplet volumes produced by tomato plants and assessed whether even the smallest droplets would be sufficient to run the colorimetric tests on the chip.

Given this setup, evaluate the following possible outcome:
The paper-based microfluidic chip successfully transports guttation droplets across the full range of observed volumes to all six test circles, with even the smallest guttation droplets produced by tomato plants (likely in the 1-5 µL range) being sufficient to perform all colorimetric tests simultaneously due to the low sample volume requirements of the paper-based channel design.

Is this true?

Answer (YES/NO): NO